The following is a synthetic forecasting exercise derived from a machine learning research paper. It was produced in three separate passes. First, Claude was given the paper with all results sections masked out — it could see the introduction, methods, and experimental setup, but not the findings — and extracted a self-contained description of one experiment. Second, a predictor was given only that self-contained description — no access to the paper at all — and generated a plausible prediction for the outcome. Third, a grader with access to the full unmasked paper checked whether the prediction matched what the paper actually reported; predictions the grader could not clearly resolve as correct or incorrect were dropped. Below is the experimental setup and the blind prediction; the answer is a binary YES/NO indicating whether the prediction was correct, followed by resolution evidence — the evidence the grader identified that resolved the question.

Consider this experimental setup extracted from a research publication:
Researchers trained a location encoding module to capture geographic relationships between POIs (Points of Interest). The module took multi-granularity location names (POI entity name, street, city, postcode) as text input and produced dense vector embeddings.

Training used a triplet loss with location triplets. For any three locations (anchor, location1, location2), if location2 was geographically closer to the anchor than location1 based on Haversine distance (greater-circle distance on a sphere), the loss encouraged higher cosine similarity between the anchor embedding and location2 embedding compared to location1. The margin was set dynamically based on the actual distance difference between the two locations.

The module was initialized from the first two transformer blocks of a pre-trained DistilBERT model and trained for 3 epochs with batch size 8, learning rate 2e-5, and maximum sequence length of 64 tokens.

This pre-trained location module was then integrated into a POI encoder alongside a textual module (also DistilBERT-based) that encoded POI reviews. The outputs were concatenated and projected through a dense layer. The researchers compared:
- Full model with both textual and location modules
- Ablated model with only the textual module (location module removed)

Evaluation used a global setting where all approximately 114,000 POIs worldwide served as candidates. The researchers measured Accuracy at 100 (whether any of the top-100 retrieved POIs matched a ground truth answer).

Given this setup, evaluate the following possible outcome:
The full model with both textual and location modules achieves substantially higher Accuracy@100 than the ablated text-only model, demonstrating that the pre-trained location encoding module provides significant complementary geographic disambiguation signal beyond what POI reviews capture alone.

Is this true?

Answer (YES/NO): YES